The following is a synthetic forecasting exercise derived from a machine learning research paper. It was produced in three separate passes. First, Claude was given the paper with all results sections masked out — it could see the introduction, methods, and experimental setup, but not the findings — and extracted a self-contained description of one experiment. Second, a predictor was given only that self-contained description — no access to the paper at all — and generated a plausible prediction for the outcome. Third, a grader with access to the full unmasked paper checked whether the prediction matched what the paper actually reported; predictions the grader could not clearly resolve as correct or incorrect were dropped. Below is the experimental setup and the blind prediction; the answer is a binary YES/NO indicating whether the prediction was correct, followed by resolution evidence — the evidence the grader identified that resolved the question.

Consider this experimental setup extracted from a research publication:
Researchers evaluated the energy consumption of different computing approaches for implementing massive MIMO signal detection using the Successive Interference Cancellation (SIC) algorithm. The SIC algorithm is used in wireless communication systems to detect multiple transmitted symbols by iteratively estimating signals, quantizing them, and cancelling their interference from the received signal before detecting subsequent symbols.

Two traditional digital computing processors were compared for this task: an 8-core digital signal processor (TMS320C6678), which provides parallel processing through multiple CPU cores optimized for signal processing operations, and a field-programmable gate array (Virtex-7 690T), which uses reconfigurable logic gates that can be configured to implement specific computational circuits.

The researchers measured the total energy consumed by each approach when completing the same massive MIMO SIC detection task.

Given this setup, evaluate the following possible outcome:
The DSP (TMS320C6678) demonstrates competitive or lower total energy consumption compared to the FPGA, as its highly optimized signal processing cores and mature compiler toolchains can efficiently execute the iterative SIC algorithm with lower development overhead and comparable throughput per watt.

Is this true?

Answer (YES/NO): NO